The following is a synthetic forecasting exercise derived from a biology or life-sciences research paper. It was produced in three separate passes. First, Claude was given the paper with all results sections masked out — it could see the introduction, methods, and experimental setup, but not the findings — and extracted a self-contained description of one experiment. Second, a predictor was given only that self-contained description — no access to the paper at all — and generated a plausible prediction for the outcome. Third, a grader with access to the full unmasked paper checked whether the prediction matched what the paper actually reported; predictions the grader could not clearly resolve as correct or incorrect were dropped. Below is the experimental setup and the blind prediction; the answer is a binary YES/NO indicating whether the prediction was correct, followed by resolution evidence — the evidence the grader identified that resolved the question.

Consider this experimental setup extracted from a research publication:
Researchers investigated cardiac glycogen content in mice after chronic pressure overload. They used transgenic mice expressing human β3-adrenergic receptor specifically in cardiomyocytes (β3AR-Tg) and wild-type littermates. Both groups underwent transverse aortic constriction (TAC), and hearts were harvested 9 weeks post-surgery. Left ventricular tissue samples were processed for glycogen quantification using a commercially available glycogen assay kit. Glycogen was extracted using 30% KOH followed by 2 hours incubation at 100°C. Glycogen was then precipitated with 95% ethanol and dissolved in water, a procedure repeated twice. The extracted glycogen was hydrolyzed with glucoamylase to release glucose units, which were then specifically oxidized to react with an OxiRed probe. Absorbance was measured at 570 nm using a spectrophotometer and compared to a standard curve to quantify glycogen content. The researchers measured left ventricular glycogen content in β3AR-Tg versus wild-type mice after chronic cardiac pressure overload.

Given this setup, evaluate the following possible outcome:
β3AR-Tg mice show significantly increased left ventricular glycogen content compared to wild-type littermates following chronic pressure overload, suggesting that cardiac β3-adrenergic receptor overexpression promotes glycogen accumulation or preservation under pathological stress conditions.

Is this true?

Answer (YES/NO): NO